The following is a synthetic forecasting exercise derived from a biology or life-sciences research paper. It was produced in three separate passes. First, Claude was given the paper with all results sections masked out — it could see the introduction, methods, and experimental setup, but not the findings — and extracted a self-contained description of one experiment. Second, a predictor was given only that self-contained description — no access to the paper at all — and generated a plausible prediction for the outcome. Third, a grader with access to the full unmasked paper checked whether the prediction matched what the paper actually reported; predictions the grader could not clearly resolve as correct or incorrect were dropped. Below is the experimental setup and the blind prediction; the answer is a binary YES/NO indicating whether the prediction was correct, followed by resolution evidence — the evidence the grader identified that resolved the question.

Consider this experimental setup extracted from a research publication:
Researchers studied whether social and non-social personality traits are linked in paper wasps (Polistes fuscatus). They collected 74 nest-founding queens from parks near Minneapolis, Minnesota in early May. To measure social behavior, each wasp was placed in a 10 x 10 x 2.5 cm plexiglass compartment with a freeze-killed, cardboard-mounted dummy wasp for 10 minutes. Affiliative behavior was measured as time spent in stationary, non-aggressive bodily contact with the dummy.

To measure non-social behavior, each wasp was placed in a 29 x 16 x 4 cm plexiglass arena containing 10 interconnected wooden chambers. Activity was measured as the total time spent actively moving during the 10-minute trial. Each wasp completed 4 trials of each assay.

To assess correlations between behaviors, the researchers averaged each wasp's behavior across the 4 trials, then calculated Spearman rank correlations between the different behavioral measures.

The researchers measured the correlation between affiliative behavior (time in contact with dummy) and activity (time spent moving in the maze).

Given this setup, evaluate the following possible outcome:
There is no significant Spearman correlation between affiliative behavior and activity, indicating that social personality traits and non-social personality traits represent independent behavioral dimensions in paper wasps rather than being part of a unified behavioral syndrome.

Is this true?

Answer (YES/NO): NO